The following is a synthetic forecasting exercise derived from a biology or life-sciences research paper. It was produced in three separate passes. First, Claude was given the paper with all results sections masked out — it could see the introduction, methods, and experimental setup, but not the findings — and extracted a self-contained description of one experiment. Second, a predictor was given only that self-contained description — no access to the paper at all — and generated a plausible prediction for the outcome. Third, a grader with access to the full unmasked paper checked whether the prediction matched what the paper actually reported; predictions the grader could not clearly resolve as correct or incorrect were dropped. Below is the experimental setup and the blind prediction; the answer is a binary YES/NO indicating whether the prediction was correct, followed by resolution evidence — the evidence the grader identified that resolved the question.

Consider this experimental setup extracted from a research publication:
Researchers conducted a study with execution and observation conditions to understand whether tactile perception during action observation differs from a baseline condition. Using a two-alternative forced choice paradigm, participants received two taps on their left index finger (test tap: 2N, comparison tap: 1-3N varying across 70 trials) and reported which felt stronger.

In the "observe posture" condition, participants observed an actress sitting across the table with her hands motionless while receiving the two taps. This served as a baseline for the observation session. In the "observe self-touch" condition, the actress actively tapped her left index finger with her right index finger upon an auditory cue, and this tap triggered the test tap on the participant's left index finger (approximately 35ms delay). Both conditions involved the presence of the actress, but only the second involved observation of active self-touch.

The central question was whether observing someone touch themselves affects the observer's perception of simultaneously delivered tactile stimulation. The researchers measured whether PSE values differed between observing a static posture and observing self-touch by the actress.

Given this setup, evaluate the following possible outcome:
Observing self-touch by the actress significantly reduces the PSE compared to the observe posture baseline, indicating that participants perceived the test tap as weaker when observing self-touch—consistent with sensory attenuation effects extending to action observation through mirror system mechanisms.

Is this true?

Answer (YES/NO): NO